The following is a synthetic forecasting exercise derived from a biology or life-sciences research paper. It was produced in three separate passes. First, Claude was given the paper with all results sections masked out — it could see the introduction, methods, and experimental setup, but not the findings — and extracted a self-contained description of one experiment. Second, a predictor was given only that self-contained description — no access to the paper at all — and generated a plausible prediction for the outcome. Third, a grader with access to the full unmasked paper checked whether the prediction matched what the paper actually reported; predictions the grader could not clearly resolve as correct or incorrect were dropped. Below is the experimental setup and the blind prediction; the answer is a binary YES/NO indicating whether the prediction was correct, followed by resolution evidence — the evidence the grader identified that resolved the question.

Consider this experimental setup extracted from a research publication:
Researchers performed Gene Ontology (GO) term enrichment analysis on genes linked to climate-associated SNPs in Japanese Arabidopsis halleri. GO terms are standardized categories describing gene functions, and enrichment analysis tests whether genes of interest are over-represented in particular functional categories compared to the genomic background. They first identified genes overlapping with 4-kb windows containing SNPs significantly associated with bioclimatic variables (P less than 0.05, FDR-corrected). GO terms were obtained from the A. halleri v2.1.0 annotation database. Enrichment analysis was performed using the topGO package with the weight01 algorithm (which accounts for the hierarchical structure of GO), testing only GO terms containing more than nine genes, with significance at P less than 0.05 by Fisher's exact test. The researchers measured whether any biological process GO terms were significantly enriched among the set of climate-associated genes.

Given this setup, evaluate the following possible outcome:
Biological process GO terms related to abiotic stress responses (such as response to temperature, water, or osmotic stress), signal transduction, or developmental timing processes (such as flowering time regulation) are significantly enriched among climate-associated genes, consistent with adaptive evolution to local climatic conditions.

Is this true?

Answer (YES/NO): NO